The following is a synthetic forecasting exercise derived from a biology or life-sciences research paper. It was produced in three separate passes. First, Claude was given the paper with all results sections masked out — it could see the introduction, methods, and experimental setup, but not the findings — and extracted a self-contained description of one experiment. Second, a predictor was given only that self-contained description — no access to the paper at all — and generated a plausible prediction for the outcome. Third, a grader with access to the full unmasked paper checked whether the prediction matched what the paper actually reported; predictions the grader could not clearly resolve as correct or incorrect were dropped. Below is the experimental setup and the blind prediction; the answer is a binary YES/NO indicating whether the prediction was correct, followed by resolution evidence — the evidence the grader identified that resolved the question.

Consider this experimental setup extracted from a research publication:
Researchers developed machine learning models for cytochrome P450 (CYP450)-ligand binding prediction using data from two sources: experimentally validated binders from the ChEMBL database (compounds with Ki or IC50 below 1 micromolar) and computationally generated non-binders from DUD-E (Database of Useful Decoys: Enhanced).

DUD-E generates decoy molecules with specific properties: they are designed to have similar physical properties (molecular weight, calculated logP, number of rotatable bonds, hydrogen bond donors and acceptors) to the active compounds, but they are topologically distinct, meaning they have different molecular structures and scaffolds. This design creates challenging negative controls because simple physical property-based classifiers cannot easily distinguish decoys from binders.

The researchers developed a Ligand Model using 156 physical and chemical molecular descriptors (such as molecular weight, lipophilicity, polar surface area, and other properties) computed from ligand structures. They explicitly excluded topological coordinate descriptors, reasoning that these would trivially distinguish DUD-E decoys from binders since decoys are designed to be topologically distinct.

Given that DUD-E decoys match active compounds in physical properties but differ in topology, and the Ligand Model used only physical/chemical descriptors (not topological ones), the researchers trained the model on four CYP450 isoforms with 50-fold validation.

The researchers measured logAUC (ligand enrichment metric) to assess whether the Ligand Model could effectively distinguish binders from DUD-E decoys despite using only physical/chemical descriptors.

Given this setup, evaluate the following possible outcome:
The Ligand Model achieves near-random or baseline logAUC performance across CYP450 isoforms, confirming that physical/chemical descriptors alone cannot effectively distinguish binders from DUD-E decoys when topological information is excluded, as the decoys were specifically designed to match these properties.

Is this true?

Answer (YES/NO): NO